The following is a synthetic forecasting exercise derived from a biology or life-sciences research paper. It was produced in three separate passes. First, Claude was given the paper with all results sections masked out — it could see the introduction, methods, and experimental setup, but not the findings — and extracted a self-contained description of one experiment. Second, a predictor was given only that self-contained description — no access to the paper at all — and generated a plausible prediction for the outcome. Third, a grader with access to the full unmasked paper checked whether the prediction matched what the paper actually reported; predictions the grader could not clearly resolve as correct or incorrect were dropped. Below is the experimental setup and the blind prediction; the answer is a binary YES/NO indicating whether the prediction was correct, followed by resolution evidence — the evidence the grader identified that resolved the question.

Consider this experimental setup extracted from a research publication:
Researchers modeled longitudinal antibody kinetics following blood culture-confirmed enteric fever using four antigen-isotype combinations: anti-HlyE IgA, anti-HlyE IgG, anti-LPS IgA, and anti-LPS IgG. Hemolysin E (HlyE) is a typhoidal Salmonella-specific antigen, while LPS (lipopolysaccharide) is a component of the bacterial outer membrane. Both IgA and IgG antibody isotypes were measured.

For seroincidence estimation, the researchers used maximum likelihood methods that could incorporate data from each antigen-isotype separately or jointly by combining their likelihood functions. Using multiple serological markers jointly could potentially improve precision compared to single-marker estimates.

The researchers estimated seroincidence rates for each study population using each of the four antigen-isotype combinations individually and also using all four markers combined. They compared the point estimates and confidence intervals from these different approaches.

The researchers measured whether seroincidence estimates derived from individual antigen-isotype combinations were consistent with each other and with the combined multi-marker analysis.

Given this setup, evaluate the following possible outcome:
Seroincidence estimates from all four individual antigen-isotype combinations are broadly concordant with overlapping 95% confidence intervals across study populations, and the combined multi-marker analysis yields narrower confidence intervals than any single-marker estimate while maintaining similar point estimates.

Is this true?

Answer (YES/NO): NO